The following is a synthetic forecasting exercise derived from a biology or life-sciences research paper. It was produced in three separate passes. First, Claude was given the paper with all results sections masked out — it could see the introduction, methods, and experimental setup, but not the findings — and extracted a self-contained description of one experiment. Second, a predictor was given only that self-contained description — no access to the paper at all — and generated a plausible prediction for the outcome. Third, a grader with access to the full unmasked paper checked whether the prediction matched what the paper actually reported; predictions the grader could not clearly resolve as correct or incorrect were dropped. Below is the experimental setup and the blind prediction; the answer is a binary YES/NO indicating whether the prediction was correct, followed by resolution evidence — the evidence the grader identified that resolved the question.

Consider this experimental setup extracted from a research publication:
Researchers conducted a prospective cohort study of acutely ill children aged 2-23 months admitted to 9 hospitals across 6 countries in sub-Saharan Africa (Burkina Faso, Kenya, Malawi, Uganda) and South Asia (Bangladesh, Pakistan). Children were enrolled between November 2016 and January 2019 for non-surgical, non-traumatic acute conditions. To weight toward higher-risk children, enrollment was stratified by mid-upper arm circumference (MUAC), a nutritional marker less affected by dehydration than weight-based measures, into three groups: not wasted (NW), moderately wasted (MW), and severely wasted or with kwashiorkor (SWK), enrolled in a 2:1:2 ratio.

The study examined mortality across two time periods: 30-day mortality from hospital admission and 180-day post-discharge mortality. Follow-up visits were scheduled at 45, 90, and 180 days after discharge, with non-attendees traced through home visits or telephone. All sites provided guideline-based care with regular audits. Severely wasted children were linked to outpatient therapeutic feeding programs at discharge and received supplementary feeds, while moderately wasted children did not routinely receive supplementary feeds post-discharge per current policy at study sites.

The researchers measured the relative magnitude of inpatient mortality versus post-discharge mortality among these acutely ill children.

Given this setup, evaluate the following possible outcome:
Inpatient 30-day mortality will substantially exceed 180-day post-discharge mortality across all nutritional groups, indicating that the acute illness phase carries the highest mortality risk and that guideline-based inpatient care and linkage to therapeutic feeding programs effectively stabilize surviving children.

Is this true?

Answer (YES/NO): NO